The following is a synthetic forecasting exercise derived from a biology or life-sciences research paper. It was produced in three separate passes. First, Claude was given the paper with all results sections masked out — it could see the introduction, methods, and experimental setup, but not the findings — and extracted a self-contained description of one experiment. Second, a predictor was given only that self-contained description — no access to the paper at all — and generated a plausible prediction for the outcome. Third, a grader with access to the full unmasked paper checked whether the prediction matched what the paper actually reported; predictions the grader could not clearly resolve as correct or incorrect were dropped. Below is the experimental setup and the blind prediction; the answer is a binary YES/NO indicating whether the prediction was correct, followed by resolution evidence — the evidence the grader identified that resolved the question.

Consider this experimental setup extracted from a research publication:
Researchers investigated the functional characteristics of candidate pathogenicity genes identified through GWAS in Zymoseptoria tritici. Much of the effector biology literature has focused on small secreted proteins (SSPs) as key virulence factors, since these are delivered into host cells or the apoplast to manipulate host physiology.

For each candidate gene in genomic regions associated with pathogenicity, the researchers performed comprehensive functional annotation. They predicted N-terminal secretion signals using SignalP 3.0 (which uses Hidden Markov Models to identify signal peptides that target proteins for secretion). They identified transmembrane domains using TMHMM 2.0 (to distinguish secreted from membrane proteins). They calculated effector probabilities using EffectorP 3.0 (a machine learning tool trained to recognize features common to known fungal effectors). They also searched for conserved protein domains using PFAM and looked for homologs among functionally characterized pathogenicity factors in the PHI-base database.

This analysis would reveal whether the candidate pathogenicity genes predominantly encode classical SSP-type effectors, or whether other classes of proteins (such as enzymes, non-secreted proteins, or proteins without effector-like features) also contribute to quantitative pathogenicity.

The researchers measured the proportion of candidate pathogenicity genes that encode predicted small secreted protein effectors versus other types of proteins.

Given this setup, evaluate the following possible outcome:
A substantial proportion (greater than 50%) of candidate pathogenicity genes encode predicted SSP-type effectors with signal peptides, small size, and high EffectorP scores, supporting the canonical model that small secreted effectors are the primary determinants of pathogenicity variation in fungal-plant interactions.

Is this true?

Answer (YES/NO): NO